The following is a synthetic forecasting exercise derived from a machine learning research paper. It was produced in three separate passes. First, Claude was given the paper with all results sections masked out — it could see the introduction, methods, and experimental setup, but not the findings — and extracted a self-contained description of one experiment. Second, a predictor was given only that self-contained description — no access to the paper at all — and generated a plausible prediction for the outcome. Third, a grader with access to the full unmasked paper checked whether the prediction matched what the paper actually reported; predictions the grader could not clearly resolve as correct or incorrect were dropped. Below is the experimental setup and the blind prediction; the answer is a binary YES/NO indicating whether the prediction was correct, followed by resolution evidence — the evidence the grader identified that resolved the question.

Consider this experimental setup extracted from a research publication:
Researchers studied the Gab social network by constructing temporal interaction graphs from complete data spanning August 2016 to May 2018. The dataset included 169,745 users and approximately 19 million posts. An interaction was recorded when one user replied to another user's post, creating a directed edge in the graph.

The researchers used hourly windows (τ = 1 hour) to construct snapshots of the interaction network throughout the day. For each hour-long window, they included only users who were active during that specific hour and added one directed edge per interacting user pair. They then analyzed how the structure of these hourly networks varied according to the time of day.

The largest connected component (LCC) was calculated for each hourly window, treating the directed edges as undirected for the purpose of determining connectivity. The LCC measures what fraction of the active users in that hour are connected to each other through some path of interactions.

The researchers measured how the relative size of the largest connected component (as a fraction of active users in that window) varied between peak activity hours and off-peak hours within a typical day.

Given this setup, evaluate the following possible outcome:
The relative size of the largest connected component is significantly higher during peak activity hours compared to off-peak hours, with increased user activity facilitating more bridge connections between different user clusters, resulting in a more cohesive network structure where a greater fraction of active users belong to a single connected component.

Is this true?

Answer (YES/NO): YES